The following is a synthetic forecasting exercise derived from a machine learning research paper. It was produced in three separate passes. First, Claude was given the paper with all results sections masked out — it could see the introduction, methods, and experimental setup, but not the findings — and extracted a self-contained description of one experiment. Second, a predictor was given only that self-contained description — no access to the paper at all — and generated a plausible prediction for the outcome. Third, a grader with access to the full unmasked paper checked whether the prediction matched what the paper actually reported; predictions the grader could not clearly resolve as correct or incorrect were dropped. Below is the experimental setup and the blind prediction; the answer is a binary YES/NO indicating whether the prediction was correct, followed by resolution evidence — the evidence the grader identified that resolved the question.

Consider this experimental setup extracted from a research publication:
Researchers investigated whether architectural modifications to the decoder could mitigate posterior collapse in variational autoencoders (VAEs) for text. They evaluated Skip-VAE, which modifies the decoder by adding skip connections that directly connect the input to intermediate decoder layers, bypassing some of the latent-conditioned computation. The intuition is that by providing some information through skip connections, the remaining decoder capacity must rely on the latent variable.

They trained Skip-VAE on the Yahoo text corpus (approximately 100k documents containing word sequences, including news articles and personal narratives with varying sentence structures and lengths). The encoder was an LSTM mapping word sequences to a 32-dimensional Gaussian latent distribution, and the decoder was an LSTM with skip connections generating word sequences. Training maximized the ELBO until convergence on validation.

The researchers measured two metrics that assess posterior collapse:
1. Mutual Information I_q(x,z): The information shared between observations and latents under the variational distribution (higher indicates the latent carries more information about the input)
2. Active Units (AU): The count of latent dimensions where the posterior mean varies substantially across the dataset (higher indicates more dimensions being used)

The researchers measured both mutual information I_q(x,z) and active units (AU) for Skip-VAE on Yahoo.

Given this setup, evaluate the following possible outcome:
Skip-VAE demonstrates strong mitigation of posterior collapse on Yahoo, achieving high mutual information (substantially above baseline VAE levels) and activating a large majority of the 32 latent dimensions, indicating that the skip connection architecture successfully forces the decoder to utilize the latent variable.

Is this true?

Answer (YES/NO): NO